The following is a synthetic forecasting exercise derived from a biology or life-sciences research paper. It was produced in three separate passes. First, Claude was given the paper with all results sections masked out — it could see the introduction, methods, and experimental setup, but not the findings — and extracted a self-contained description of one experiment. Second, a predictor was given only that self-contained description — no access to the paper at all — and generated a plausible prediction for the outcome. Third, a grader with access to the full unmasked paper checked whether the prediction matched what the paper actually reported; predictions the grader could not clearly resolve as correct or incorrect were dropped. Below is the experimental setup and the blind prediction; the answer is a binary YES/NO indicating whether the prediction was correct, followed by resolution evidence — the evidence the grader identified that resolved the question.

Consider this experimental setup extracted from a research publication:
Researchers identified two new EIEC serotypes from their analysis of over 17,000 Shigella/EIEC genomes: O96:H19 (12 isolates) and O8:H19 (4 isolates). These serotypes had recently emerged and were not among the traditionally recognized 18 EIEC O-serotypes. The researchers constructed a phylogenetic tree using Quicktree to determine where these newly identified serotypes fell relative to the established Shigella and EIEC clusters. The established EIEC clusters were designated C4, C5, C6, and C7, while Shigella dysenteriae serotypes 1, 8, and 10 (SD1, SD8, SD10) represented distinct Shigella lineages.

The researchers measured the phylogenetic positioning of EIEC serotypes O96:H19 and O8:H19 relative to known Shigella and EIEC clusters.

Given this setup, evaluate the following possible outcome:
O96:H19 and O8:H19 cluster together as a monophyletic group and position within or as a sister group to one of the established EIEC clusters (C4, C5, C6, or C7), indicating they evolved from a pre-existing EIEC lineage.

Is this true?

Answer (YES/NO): NO